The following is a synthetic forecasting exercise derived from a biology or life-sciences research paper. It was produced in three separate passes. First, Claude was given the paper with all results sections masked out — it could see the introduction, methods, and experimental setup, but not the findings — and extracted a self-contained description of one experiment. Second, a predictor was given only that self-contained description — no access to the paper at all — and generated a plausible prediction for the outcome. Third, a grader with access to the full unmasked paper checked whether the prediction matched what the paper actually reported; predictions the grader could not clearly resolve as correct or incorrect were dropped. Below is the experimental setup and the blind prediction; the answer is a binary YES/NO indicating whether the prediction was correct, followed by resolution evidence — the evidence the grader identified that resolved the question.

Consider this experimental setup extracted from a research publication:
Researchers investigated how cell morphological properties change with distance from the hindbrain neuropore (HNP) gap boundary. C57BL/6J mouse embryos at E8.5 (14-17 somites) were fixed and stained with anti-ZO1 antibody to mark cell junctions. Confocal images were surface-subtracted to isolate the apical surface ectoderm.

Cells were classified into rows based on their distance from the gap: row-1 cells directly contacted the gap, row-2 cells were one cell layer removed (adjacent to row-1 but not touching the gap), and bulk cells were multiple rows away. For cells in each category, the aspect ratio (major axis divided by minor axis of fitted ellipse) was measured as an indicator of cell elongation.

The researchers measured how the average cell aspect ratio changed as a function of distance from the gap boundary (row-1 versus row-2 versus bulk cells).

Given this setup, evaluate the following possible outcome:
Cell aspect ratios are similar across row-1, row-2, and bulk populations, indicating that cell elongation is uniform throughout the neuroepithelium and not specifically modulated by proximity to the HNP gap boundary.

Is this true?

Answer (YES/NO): NO